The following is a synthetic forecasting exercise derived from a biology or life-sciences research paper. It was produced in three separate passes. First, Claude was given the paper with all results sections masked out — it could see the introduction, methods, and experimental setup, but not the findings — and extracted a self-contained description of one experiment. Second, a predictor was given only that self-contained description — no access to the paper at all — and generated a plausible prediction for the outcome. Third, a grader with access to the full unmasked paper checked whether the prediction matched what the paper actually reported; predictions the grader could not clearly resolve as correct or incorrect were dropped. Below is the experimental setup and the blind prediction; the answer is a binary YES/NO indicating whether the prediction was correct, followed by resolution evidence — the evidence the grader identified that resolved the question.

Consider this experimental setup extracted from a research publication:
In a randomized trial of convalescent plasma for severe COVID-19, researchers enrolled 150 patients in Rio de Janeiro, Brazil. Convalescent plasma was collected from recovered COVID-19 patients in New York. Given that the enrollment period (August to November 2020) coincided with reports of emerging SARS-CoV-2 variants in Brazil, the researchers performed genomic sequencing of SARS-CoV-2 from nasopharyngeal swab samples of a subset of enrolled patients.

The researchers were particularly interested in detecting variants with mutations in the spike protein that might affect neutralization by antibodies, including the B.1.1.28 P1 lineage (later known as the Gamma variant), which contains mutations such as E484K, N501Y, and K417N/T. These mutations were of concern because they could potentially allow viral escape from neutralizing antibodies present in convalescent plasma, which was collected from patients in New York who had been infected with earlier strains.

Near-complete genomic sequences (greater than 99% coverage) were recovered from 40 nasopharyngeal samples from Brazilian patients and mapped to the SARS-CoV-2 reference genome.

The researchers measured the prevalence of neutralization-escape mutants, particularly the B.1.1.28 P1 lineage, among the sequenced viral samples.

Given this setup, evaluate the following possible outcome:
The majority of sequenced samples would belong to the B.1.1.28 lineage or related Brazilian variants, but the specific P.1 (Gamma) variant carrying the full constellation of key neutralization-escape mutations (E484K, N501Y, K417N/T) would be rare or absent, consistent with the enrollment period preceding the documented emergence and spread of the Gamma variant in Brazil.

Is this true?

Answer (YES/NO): NO